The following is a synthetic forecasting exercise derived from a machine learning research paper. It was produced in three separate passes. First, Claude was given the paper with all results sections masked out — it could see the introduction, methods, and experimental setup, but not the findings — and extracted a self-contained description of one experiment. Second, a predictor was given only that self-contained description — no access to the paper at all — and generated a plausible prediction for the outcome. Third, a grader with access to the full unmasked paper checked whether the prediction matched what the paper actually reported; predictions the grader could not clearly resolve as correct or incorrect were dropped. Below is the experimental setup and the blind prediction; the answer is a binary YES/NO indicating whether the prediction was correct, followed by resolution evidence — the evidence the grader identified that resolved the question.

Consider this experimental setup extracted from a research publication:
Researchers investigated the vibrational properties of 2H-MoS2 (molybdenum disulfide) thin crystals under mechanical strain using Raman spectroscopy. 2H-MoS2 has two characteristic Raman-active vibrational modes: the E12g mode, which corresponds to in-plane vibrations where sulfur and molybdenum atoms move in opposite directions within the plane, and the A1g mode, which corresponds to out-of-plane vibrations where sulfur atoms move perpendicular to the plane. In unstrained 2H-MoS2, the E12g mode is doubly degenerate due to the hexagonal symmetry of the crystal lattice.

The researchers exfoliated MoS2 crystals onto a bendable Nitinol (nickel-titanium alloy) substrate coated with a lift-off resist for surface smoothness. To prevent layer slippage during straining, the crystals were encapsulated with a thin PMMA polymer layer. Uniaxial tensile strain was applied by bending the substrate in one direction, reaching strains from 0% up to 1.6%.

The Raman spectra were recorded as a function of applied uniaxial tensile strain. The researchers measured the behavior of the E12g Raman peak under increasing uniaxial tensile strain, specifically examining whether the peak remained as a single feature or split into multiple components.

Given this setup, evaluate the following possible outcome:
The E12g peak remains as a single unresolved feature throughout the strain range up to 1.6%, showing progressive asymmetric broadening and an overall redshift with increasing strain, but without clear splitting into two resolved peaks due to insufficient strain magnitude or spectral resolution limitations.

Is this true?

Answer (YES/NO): NO